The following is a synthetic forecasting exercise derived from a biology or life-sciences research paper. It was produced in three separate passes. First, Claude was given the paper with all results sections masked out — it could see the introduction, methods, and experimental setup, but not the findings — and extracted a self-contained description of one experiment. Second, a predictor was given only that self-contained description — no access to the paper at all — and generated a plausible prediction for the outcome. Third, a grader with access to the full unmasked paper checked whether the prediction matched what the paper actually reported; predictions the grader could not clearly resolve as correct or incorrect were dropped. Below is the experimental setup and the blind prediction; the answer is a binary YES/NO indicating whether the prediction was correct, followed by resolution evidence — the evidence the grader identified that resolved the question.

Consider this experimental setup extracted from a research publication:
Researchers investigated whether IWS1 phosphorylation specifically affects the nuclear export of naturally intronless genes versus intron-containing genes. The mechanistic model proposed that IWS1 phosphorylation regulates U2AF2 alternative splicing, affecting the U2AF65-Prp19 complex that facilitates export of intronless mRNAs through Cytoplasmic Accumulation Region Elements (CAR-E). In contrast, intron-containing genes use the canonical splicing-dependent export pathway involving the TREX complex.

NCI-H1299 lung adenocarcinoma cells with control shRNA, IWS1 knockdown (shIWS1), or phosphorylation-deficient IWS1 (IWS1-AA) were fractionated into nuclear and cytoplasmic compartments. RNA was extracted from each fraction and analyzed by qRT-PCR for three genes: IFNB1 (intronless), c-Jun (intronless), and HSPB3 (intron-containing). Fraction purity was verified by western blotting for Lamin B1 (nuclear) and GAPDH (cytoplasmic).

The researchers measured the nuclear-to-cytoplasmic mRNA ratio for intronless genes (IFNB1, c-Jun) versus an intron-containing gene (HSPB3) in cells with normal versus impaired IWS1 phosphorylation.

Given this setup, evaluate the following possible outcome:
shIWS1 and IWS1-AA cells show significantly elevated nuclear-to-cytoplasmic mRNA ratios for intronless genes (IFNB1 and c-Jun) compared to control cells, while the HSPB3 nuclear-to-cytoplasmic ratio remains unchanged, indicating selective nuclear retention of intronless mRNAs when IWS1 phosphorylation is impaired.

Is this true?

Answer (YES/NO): NO